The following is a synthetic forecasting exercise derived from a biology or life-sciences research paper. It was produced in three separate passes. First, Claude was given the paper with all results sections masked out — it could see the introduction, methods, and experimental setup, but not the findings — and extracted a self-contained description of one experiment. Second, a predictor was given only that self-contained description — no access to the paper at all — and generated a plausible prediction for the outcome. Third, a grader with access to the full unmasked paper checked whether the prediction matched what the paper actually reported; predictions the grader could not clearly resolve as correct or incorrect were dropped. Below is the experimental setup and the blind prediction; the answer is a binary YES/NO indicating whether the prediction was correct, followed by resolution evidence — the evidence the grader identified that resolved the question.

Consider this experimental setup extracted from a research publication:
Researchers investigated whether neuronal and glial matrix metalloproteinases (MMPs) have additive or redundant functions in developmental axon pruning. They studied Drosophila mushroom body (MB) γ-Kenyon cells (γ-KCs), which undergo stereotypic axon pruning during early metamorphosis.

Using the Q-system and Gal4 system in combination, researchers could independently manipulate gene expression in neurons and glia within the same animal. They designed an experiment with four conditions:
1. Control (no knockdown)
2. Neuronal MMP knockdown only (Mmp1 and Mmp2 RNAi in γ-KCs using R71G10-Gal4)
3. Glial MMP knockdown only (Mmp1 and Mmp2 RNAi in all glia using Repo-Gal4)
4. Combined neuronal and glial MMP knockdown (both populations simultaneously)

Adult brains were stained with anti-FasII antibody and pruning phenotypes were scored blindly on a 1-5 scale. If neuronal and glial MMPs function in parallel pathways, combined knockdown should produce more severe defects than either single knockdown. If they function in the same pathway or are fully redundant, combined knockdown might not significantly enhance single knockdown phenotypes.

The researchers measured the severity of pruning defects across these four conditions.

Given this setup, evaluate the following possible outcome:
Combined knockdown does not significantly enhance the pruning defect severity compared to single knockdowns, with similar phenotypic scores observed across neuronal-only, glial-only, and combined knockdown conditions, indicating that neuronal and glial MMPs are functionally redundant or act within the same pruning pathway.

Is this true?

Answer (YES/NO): NO